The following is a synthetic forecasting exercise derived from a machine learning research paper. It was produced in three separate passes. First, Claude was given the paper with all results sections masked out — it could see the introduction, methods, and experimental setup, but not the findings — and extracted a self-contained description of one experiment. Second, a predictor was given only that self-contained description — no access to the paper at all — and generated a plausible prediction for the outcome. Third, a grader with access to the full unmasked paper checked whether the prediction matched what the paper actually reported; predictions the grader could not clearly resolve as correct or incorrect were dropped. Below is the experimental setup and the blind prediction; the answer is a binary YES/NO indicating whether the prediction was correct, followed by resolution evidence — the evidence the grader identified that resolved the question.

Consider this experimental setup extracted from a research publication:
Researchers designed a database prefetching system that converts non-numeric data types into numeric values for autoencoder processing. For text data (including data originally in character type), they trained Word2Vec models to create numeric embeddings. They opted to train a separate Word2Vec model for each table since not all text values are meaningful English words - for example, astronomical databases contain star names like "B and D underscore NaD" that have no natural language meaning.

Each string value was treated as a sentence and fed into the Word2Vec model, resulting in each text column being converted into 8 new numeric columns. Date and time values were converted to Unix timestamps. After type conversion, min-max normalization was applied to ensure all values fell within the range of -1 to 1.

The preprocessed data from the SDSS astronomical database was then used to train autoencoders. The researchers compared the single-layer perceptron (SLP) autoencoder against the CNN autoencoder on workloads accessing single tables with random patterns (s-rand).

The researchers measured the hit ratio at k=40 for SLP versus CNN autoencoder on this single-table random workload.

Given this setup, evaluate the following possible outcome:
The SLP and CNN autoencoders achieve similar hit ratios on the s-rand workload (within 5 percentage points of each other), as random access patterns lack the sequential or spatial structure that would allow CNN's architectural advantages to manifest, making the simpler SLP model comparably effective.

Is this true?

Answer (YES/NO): YES